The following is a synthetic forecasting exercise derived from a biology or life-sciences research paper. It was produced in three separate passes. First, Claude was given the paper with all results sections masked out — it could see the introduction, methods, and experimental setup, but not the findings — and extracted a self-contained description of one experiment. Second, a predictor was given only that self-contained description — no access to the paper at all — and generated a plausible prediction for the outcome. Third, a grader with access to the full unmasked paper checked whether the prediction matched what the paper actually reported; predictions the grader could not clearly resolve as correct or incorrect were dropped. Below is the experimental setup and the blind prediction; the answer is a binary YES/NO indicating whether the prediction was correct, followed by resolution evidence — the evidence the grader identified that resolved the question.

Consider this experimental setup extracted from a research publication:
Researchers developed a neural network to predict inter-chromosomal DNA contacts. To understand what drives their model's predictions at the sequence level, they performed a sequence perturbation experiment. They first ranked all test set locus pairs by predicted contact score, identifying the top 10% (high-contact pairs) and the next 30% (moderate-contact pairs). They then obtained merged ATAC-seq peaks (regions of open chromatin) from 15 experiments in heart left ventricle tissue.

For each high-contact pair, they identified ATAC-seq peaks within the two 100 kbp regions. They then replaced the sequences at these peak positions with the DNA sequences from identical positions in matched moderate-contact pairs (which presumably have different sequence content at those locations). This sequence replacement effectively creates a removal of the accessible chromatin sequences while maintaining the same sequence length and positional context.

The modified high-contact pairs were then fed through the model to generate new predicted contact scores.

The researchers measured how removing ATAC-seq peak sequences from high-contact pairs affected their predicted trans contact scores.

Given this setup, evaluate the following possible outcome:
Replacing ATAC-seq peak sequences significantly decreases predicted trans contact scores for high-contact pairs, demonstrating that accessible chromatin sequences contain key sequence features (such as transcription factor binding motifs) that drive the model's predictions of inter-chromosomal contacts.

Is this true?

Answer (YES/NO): YES